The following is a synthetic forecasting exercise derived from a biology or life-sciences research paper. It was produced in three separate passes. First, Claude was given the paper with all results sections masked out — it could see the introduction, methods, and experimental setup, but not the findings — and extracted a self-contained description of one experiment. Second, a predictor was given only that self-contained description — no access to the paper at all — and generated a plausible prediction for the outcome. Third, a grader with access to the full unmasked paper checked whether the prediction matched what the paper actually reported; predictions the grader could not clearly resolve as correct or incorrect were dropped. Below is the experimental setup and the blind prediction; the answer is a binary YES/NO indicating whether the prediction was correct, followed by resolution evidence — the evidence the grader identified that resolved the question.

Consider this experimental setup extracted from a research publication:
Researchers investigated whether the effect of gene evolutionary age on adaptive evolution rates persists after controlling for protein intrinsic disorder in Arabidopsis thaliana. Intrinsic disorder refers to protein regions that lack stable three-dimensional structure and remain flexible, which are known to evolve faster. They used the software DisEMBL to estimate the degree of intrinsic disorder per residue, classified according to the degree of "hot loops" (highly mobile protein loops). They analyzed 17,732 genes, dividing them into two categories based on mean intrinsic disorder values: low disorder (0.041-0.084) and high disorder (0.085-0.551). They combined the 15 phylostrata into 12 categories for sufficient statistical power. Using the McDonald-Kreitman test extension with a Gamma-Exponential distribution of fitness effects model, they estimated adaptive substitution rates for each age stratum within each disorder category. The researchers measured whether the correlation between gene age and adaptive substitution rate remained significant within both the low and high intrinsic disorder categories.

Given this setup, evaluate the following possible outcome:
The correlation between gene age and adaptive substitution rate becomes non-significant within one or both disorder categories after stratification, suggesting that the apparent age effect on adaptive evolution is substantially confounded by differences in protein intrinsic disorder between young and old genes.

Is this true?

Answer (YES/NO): NO